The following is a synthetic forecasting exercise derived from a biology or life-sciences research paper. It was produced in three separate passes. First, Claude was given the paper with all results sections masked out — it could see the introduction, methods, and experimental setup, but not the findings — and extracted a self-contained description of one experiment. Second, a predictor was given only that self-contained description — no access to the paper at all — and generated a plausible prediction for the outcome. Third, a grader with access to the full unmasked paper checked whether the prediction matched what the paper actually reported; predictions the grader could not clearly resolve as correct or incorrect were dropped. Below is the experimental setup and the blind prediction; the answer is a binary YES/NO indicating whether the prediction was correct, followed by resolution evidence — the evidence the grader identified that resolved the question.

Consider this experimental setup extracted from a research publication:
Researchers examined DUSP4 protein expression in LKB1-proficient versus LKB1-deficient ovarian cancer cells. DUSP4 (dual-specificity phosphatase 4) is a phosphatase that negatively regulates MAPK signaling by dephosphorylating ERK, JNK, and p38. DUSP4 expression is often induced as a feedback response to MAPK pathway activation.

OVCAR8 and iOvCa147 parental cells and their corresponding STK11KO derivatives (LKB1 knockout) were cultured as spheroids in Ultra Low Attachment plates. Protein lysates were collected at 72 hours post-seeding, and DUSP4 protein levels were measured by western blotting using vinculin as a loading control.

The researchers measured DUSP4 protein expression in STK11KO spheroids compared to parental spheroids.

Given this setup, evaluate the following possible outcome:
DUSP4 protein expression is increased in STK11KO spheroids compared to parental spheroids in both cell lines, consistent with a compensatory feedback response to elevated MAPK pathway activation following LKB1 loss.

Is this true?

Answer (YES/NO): NO